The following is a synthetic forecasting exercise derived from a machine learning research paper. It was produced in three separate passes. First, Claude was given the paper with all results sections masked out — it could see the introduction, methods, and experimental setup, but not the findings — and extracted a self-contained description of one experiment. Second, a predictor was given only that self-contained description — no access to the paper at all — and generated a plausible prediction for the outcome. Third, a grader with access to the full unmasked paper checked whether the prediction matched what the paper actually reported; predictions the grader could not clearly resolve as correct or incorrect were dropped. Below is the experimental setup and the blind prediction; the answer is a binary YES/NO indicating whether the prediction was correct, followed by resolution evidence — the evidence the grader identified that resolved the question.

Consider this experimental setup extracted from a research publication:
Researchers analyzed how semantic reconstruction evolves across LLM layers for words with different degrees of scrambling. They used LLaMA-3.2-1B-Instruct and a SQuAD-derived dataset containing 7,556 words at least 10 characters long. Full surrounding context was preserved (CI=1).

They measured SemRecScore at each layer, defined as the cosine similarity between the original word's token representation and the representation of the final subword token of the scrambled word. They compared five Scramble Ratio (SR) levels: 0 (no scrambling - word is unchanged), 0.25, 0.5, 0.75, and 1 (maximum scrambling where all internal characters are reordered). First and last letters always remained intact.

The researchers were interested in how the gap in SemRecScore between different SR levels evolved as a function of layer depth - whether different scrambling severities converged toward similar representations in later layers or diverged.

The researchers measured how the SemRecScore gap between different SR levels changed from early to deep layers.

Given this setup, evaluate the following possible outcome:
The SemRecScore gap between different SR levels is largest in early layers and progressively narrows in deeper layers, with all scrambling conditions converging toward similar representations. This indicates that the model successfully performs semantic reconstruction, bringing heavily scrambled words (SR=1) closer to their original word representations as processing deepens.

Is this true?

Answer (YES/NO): NO